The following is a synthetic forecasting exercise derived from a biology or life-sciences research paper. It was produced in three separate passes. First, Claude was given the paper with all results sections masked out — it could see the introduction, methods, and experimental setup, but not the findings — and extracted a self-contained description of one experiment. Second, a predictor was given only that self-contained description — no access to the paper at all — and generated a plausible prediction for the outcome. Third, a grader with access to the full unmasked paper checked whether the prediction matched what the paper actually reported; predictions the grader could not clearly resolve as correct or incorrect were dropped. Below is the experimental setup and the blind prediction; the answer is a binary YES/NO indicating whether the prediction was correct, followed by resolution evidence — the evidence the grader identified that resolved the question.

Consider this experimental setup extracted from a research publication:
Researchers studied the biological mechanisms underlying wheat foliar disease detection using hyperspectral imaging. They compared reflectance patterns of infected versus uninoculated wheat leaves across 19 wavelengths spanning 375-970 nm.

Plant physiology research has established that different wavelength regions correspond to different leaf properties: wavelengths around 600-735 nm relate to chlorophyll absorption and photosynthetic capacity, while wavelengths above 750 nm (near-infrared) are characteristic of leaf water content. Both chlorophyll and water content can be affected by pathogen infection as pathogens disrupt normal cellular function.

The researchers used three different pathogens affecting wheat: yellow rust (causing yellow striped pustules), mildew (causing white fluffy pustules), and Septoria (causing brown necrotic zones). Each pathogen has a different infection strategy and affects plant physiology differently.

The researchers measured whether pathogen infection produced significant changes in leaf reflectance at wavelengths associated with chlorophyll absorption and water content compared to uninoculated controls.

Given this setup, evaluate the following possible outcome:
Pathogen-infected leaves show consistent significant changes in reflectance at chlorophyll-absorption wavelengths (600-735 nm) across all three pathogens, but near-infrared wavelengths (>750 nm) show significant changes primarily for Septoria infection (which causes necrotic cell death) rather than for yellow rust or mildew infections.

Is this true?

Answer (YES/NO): NO